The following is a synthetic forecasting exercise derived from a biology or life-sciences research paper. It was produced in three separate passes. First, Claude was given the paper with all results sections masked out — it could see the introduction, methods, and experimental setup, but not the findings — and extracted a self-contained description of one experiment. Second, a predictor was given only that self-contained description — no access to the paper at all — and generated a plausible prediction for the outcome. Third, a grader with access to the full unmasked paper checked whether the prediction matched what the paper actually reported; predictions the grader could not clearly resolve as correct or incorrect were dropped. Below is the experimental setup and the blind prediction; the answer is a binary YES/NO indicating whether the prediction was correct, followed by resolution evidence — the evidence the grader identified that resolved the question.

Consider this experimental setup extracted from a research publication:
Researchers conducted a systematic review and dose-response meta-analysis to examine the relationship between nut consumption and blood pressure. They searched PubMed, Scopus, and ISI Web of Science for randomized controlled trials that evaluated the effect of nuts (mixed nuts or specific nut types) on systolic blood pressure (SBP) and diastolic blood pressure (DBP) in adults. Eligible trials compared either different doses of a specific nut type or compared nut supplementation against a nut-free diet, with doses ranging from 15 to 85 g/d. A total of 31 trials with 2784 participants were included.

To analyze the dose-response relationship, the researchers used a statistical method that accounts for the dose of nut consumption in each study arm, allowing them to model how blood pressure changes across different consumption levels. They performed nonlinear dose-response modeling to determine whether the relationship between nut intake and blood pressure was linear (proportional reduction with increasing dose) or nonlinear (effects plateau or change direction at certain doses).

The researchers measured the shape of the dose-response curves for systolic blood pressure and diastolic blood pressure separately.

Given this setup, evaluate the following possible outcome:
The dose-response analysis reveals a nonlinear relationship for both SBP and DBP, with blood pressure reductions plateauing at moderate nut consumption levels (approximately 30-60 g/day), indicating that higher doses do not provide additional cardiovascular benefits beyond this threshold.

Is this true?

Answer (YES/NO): NO